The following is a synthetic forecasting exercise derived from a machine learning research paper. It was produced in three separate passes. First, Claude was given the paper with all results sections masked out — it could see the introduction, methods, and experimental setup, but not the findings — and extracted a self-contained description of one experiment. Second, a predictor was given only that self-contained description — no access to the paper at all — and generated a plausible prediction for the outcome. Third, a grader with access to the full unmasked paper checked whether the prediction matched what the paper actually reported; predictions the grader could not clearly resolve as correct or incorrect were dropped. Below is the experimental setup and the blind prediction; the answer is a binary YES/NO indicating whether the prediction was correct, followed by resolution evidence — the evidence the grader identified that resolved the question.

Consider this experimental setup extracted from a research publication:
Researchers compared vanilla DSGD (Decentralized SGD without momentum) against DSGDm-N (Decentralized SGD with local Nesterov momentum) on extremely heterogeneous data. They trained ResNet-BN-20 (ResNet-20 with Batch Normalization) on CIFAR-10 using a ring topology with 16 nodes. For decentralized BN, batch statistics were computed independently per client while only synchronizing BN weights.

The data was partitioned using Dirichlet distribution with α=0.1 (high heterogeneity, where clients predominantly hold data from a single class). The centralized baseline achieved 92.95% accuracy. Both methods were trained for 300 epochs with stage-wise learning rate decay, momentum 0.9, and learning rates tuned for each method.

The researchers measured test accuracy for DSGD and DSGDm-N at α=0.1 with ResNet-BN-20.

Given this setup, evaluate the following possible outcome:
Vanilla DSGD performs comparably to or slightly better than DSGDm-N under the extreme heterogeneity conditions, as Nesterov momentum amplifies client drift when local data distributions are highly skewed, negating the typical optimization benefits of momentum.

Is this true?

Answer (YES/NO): NO